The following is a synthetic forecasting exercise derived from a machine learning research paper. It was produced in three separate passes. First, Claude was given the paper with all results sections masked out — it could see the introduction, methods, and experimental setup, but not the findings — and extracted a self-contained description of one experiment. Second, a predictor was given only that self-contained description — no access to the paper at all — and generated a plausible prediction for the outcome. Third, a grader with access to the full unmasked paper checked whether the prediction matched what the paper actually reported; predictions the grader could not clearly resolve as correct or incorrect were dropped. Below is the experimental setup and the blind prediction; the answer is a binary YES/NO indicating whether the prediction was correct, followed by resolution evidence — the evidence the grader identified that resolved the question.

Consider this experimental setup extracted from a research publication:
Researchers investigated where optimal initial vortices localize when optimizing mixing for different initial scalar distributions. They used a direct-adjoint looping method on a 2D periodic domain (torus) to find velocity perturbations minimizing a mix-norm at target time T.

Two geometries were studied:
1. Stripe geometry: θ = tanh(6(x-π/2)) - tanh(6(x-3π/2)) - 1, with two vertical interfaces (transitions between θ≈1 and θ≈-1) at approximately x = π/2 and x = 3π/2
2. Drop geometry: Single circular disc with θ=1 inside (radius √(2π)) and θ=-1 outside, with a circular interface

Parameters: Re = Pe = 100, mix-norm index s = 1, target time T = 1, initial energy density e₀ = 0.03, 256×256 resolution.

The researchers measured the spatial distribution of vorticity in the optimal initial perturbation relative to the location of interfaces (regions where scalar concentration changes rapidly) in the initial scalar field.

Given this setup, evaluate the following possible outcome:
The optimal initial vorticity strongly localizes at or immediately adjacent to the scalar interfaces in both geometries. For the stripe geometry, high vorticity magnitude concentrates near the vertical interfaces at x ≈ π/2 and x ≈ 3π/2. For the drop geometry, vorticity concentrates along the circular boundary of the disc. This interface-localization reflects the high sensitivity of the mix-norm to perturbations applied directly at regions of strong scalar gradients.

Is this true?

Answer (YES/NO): YES